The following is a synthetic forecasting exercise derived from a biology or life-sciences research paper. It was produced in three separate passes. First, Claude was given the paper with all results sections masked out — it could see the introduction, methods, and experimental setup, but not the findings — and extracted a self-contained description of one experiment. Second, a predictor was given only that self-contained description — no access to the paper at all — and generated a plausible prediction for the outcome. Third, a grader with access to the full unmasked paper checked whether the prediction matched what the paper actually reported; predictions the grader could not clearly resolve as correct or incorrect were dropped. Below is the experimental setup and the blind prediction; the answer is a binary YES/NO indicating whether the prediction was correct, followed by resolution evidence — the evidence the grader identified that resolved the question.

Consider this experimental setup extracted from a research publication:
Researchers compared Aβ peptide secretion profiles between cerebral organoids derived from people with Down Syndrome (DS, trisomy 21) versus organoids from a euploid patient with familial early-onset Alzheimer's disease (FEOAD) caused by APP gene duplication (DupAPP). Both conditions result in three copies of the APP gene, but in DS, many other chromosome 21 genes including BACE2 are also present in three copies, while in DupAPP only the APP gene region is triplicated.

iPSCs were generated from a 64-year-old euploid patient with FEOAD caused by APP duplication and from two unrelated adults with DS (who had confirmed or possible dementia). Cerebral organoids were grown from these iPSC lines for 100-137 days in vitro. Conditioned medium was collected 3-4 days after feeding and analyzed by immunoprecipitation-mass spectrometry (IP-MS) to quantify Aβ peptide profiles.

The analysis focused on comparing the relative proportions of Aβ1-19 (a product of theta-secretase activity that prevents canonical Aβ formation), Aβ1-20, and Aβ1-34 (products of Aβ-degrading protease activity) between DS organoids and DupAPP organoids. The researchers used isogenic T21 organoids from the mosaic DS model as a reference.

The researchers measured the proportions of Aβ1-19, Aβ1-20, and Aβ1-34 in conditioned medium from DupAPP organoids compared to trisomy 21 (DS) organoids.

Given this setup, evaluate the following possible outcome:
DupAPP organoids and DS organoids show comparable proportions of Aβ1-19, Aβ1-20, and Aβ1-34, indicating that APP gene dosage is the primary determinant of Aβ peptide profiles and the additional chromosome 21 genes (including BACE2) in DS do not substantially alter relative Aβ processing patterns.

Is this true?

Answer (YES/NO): NO